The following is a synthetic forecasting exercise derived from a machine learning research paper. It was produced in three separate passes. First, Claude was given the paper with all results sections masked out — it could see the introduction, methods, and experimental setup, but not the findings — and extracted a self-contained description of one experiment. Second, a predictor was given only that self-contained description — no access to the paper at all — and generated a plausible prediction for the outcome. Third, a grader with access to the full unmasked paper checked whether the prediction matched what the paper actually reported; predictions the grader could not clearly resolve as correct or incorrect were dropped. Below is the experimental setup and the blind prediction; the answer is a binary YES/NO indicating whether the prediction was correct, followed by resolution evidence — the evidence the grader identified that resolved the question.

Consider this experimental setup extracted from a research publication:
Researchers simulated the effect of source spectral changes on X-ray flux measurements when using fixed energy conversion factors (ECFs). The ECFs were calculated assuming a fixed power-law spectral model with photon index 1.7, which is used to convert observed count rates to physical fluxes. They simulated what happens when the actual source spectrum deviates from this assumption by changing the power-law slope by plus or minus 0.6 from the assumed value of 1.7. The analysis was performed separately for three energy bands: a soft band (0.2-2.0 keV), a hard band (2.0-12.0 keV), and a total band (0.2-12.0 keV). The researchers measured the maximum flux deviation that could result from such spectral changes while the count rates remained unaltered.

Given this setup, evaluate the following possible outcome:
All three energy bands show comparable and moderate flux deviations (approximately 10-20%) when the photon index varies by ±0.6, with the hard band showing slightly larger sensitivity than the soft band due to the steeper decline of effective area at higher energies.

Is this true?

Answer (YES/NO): NO